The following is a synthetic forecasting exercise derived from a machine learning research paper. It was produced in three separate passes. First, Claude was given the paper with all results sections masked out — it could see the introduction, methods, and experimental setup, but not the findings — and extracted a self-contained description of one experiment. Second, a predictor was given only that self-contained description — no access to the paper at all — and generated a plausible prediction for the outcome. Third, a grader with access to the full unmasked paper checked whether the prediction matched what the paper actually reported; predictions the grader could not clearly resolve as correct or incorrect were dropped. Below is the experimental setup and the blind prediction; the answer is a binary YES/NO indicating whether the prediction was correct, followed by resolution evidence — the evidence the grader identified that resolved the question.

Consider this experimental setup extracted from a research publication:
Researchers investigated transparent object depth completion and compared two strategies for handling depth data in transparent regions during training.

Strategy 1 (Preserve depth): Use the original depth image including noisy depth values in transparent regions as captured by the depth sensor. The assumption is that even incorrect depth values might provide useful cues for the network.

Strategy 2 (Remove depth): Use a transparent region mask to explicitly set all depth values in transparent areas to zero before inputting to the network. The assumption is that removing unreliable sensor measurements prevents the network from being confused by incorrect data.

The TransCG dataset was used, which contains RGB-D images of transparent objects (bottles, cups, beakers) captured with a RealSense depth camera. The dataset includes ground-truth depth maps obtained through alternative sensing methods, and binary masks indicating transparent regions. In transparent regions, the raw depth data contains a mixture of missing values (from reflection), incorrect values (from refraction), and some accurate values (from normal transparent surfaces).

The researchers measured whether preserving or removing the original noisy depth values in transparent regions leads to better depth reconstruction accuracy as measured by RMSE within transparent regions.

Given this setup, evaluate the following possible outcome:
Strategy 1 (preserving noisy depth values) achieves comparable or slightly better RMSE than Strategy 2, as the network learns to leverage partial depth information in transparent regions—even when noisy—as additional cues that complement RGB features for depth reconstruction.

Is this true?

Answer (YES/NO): YES